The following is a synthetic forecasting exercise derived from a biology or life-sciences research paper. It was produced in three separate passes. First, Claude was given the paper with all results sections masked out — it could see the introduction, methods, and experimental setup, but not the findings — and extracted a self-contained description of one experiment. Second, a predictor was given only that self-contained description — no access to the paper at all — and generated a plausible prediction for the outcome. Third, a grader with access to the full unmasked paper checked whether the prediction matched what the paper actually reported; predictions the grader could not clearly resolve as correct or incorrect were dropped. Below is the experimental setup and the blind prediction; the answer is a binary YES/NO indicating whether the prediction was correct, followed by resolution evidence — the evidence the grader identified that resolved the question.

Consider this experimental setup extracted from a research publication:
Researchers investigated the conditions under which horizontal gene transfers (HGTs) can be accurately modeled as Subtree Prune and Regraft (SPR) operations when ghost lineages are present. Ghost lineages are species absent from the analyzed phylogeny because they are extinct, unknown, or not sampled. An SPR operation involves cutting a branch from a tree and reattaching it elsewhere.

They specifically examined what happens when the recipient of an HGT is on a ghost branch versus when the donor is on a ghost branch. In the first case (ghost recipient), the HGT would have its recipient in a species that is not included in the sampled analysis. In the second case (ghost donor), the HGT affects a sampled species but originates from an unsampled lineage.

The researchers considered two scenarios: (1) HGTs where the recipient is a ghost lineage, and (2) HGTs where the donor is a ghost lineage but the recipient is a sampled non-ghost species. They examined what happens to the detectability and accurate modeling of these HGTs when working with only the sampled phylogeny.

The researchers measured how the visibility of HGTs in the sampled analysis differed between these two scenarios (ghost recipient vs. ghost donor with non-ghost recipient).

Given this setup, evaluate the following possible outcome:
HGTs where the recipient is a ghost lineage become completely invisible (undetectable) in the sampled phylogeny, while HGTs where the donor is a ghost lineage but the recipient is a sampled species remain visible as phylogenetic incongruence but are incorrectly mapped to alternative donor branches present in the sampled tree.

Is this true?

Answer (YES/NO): YES